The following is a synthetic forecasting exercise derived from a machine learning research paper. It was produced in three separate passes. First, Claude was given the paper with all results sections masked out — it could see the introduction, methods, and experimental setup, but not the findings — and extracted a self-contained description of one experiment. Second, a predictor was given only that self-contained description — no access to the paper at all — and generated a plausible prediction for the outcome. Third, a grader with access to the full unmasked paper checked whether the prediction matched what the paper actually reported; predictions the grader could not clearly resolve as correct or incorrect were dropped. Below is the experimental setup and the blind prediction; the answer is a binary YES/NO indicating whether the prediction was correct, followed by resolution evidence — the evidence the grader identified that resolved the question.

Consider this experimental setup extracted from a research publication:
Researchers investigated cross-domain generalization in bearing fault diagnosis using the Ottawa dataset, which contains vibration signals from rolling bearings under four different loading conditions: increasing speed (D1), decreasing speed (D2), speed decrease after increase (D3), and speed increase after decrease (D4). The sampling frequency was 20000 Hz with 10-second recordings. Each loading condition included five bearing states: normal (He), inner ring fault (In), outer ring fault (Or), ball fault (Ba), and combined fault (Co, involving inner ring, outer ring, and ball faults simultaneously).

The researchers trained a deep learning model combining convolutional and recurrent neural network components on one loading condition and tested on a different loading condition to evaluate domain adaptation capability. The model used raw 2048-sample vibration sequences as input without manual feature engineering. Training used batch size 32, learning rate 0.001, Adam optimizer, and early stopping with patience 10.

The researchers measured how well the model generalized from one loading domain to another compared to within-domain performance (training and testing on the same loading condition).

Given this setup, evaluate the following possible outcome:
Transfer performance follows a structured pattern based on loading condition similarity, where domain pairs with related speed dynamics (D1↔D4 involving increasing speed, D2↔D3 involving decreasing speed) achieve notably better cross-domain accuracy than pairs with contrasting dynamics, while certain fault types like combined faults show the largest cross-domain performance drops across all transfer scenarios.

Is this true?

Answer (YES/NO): NO